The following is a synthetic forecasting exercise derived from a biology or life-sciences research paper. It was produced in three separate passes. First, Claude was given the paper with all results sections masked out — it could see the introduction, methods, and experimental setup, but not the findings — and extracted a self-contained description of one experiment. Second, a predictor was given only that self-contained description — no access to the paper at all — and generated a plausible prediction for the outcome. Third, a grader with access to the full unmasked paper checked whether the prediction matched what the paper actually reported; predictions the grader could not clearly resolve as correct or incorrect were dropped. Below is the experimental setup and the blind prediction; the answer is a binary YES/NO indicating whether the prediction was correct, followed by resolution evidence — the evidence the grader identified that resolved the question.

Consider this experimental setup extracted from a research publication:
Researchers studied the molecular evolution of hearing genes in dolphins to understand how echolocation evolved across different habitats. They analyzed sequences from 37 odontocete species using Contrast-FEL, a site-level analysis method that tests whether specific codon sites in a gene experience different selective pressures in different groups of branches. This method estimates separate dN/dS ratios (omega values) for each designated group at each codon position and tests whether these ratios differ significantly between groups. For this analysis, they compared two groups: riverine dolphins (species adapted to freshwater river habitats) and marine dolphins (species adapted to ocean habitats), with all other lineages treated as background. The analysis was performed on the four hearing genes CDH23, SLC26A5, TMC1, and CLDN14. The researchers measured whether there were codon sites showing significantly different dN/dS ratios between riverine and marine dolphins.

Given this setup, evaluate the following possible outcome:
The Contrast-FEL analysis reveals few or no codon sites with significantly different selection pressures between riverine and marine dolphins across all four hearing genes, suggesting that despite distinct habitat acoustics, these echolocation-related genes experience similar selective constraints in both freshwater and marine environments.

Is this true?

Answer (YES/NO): NO